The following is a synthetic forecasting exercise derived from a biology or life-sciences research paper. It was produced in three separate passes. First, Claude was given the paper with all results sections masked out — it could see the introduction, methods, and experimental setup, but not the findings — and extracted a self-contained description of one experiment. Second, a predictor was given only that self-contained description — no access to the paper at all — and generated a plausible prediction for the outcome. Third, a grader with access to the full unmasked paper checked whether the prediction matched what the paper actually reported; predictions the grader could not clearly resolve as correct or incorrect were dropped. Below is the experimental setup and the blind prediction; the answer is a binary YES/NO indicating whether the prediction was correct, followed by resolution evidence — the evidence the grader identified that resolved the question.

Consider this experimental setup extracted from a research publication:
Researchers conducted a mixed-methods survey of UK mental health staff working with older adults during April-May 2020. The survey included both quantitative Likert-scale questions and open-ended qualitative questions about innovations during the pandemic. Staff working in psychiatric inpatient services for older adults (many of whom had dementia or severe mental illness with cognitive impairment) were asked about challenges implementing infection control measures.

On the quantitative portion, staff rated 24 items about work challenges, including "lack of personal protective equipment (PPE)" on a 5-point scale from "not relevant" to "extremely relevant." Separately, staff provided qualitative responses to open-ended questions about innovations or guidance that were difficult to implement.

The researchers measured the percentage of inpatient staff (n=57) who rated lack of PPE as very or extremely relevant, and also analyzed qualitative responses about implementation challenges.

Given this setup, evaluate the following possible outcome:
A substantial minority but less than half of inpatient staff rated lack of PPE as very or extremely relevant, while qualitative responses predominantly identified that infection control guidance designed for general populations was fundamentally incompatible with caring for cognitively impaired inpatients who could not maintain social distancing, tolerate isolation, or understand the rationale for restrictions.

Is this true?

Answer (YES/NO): NO